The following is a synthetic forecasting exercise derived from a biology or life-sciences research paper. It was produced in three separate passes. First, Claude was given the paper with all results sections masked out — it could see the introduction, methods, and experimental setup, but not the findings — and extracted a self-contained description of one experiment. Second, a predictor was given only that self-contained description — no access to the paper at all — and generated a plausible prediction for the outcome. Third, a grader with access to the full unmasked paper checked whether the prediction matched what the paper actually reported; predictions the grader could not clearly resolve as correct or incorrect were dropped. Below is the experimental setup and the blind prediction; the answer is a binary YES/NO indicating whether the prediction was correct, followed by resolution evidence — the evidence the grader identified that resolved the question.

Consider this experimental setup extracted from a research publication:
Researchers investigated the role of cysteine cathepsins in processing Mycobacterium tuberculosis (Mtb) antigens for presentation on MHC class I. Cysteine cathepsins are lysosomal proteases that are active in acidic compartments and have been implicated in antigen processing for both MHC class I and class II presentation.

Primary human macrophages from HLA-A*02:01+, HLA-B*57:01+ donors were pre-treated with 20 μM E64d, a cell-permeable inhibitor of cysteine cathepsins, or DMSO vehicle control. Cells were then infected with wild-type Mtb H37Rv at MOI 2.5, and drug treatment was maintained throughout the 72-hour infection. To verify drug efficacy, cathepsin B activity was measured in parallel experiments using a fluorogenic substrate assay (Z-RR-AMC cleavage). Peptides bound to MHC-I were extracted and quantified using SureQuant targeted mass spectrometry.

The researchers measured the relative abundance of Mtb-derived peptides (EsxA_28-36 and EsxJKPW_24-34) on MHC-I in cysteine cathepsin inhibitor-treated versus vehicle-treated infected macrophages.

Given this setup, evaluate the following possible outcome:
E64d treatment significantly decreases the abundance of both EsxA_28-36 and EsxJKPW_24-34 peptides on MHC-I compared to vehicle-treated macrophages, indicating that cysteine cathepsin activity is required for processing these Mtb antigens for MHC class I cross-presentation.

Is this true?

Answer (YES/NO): NO